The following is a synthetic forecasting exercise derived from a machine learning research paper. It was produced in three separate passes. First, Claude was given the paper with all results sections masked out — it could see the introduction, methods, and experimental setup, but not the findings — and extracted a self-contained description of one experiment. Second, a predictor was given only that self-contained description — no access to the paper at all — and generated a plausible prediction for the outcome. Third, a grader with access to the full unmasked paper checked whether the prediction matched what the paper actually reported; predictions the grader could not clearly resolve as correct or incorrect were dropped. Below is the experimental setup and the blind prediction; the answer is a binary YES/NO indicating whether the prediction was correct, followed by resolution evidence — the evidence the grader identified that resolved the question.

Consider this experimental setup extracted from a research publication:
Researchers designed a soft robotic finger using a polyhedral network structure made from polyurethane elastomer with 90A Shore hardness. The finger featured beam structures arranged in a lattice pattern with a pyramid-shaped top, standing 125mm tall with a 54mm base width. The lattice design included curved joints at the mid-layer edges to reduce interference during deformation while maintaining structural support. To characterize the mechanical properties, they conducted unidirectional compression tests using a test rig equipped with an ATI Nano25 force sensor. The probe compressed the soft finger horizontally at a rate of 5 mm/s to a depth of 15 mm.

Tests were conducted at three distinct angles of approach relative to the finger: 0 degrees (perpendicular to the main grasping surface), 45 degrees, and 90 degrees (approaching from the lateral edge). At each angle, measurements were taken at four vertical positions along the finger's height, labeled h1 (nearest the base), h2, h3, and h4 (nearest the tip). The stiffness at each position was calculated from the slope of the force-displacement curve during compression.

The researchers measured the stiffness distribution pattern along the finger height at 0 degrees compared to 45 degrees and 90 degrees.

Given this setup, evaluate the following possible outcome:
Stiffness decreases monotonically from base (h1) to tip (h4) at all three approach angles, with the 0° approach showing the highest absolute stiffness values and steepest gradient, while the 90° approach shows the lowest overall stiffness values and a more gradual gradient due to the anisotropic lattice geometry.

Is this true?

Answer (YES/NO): NO